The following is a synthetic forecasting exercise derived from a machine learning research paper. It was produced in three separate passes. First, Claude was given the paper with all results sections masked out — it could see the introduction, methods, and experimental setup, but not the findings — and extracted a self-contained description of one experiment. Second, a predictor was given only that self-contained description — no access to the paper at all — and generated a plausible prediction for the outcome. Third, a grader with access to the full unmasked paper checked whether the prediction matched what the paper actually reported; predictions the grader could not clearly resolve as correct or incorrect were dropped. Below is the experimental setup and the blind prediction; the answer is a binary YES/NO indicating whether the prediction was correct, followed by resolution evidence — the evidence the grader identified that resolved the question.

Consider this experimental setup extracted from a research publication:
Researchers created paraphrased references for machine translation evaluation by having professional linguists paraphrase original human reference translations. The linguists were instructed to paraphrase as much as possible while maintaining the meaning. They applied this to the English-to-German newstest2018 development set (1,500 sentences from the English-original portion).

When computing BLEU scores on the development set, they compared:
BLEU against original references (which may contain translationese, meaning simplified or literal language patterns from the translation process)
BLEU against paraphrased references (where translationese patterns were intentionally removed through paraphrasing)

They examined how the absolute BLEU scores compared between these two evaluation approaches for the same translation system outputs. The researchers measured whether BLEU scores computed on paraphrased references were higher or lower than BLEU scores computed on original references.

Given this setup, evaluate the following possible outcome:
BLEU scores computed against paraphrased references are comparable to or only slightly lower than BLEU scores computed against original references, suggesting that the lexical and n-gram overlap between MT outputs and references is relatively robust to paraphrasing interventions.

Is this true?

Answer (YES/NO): NO